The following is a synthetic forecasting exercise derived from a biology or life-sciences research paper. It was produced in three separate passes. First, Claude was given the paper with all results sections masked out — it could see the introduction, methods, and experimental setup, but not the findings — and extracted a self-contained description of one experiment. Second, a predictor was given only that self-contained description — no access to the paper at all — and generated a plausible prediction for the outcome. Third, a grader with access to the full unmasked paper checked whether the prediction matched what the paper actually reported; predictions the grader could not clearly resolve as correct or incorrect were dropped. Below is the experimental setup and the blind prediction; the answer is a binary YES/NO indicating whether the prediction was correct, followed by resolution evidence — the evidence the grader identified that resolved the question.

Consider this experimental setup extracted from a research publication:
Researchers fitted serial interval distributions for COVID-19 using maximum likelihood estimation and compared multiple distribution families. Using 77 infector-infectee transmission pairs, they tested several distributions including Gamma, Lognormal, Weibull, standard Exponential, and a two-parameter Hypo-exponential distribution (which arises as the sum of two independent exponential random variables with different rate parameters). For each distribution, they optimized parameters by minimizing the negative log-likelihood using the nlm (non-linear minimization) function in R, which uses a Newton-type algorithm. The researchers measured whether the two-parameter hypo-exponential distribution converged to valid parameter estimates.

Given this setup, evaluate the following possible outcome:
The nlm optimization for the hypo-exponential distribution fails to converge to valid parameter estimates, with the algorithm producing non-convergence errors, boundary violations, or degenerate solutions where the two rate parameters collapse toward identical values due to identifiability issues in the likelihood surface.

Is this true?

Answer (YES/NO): YES